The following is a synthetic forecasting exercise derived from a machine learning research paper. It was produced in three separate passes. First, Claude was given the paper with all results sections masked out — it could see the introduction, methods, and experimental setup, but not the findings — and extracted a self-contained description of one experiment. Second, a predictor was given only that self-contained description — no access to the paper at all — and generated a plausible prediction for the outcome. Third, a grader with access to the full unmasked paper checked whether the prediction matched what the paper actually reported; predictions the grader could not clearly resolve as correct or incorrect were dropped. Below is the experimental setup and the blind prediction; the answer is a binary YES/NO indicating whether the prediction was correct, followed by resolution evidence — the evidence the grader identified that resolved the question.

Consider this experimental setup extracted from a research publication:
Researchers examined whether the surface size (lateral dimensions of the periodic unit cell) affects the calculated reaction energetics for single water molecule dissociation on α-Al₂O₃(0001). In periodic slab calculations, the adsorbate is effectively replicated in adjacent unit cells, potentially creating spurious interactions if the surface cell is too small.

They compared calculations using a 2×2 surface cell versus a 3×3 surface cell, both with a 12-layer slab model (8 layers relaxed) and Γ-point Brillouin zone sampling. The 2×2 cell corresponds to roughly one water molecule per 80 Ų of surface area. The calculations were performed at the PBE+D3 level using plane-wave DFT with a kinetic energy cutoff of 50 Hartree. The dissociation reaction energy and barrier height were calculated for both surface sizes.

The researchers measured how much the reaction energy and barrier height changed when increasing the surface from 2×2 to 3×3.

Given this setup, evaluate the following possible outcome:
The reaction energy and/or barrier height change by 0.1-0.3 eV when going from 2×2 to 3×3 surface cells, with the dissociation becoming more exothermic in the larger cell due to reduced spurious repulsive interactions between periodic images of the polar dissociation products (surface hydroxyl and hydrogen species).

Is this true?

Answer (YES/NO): NO